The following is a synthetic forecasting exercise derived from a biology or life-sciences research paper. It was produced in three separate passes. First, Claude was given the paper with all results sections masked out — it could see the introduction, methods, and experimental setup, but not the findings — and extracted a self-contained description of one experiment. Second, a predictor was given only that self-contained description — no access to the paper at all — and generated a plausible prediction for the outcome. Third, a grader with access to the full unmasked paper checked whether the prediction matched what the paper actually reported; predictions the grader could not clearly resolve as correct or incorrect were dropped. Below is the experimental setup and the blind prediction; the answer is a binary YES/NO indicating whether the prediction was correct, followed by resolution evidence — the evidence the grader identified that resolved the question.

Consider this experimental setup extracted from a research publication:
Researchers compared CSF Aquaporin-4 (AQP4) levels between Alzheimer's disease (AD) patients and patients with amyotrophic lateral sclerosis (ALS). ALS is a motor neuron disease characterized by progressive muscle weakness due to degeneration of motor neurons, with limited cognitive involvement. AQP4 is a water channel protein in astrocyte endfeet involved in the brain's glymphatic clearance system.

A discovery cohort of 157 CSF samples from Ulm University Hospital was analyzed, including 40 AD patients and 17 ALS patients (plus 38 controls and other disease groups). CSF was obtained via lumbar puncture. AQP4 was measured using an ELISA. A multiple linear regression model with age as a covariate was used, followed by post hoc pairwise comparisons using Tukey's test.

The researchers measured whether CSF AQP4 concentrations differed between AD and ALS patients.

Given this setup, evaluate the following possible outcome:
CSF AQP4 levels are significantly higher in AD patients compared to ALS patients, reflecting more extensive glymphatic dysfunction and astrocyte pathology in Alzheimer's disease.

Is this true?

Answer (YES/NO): YES